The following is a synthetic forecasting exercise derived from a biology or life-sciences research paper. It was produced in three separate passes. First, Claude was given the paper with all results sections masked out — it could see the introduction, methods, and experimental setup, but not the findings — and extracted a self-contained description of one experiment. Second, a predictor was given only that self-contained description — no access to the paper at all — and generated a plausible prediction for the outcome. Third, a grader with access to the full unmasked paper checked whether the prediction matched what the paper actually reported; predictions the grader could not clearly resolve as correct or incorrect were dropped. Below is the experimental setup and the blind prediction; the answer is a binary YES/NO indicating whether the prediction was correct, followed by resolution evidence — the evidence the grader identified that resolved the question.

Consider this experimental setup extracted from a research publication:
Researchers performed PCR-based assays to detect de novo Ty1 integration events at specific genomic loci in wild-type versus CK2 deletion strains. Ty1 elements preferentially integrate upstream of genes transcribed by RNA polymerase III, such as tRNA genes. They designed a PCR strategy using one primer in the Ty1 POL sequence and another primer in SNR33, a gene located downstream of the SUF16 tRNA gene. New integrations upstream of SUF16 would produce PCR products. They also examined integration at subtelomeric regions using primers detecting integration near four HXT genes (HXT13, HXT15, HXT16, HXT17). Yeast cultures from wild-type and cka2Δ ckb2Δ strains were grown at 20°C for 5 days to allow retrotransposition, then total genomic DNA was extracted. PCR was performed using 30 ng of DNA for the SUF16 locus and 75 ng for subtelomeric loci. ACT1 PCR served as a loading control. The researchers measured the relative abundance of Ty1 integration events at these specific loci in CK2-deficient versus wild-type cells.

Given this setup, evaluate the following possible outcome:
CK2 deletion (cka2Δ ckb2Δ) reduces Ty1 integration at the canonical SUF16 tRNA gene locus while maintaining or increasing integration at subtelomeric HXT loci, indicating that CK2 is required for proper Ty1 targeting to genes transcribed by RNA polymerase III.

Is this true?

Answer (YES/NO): NO